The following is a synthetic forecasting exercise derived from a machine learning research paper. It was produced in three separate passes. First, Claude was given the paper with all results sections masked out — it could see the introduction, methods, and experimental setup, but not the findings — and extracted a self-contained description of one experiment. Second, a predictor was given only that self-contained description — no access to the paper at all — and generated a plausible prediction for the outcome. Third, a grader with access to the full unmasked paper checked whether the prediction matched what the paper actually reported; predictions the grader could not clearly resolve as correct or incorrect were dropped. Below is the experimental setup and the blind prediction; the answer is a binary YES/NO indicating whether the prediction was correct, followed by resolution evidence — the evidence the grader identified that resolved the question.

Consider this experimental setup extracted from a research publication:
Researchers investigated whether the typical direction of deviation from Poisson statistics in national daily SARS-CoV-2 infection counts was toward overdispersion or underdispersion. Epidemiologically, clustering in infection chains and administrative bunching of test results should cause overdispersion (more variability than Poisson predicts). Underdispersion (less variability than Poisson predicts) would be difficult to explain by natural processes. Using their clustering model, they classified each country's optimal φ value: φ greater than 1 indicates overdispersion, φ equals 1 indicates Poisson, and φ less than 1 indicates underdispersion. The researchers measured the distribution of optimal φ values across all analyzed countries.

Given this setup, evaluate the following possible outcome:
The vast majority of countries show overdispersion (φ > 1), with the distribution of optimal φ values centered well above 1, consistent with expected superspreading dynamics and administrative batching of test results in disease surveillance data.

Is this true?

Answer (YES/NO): YES